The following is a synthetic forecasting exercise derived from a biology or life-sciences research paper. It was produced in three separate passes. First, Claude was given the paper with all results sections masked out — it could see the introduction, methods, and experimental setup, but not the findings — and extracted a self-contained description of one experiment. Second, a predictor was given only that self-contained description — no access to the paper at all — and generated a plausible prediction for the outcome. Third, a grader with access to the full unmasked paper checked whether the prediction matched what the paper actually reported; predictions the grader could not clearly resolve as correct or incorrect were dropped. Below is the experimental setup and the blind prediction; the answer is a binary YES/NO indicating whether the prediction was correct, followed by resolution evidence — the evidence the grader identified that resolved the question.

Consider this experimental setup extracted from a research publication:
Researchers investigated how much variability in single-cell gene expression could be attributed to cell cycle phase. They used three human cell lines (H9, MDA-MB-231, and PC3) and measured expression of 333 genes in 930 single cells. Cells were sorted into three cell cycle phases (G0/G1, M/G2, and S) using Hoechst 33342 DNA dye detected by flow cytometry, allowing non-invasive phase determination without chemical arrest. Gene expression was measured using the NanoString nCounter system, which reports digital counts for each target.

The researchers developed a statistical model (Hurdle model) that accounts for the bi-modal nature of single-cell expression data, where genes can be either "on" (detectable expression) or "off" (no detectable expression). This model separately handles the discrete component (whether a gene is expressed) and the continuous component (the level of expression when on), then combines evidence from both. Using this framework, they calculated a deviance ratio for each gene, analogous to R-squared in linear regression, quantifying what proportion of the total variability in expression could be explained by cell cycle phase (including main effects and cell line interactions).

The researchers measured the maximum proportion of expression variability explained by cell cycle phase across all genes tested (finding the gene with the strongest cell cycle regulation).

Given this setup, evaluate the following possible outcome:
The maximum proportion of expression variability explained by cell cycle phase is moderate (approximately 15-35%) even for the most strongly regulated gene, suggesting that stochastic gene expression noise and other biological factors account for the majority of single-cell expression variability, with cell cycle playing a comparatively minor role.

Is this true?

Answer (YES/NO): YES